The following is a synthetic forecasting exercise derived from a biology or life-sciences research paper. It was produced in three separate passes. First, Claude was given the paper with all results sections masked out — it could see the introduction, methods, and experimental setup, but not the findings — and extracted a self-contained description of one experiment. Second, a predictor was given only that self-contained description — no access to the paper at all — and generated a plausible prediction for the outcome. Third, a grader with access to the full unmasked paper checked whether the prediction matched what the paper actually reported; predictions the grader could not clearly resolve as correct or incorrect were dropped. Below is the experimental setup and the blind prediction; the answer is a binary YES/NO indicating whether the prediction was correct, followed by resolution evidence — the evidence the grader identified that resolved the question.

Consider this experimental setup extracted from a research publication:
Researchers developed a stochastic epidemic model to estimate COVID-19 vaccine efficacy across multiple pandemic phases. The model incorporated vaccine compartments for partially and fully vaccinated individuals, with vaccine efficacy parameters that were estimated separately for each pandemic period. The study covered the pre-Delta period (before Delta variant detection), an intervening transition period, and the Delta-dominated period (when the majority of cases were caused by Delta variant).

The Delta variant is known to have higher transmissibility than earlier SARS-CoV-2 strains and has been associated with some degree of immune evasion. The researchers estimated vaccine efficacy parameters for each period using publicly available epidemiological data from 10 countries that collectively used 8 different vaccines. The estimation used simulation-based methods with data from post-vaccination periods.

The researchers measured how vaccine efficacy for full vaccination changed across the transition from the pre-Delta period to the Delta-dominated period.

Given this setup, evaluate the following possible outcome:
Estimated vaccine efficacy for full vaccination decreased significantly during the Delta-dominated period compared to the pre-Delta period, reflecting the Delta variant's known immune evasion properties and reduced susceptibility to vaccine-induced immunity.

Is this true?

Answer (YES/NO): YES